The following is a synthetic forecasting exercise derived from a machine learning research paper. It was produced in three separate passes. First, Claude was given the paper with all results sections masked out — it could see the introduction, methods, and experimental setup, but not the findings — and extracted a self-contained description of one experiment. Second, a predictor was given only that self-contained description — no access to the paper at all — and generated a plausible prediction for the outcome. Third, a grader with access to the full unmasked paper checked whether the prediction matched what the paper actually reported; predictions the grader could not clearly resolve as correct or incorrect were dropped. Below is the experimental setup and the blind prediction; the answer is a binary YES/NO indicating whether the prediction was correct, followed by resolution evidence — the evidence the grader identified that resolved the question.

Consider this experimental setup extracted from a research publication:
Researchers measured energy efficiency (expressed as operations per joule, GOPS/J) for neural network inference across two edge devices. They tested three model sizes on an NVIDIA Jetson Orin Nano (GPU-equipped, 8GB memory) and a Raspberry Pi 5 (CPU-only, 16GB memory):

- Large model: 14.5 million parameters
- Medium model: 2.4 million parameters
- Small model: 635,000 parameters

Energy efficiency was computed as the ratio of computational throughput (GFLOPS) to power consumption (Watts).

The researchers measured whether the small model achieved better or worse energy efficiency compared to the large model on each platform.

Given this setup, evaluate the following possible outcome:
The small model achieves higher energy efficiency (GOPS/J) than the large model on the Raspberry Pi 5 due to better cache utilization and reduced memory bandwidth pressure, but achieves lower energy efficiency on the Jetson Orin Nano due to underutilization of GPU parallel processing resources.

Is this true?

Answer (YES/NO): YES